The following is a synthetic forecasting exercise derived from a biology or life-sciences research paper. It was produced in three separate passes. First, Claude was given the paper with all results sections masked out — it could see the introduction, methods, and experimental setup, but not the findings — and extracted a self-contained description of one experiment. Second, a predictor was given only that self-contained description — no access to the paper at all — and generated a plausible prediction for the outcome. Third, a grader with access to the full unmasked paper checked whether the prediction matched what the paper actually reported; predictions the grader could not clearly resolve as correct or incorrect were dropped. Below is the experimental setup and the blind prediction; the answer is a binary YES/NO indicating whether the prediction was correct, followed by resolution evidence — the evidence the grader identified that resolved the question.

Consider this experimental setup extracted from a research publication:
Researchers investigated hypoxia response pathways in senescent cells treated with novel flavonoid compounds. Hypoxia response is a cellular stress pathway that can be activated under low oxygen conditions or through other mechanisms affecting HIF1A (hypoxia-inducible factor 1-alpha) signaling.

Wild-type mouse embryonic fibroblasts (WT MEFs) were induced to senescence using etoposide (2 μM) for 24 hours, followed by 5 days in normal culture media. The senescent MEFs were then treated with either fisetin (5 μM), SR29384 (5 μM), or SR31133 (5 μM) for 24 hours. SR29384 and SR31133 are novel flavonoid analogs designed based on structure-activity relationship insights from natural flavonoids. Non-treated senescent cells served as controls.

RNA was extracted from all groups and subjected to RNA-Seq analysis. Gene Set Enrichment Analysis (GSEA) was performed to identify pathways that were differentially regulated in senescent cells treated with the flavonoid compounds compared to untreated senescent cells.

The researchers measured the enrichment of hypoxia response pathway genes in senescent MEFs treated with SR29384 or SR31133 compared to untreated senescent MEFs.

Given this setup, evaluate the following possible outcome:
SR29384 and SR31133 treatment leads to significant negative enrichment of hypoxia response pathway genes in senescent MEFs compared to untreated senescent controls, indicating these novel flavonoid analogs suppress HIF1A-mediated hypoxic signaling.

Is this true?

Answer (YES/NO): NO